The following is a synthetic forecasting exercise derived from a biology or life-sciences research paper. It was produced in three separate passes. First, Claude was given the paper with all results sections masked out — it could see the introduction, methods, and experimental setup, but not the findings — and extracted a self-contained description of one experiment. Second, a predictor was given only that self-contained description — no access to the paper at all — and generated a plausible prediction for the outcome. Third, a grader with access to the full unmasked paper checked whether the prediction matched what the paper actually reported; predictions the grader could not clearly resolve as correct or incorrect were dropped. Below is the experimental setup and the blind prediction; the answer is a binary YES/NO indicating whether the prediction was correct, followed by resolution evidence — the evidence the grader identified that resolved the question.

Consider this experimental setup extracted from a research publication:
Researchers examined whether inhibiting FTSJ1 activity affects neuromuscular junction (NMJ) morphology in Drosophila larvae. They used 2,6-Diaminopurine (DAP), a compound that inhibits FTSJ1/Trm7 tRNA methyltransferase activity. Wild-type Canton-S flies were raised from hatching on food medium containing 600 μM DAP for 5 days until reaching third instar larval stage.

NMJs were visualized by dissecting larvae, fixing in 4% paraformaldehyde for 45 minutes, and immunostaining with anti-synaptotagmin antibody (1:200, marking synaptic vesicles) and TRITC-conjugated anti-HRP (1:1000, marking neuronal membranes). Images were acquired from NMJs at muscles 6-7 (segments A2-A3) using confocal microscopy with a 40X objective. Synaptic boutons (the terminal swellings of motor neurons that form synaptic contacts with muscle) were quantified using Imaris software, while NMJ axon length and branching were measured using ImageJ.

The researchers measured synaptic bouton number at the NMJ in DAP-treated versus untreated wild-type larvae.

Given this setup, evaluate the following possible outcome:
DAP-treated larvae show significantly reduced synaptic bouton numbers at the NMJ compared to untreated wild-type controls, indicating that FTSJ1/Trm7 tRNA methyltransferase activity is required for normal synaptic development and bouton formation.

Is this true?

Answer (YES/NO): NO